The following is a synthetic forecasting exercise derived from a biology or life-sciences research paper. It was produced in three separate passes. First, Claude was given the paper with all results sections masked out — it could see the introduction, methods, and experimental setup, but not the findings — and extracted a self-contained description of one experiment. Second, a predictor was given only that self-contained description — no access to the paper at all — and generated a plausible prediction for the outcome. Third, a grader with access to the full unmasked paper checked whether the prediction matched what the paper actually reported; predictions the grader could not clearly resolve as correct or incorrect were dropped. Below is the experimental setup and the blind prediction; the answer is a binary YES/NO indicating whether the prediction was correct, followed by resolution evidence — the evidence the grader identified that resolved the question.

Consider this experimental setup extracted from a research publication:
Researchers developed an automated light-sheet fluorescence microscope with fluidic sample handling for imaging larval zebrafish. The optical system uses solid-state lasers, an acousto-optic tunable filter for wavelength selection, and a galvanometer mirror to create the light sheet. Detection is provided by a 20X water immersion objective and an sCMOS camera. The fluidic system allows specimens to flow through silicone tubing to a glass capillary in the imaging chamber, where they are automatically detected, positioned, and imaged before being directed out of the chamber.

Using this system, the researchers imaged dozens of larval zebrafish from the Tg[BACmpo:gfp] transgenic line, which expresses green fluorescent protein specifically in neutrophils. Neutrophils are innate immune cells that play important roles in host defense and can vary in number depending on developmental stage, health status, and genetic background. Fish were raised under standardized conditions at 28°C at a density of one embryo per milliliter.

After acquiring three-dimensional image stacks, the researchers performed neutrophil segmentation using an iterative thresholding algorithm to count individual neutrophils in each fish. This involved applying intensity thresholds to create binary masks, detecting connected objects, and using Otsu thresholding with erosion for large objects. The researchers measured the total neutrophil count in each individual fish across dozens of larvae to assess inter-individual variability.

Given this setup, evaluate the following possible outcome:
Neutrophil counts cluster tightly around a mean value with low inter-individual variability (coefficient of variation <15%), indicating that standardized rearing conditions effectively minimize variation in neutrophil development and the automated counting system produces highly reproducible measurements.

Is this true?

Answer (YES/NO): NO